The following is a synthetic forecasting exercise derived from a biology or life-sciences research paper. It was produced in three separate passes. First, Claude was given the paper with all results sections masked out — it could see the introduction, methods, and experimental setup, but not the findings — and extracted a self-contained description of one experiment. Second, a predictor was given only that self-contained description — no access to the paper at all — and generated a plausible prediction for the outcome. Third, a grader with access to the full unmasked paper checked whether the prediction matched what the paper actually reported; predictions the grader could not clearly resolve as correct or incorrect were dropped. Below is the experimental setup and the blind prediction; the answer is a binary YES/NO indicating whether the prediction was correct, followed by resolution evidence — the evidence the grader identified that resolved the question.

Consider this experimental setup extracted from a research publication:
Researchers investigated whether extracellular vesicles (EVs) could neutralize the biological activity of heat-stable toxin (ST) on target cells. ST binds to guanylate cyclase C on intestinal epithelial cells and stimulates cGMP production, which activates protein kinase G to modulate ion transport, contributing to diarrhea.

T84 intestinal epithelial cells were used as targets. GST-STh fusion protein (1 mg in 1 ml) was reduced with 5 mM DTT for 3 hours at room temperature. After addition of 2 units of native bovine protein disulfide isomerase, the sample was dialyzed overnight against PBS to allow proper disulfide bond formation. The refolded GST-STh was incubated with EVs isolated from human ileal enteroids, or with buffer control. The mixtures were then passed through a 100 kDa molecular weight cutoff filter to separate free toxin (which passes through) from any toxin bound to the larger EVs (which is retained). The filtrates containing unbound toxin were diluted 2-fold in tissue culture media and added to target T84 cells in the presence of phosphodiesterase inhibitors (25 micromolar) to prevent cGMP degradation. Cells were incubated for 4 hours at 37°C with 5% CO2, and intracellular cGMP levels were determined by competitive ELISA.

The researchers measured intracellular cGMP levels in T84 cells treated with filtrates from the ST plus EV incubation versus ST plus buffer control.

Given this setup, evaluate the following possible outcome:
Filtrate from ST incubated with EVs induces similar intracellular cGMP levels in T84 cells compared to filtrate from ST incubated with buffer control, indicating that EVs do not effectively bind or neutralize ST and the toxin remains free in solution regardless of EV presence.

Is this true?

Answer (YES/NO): NO